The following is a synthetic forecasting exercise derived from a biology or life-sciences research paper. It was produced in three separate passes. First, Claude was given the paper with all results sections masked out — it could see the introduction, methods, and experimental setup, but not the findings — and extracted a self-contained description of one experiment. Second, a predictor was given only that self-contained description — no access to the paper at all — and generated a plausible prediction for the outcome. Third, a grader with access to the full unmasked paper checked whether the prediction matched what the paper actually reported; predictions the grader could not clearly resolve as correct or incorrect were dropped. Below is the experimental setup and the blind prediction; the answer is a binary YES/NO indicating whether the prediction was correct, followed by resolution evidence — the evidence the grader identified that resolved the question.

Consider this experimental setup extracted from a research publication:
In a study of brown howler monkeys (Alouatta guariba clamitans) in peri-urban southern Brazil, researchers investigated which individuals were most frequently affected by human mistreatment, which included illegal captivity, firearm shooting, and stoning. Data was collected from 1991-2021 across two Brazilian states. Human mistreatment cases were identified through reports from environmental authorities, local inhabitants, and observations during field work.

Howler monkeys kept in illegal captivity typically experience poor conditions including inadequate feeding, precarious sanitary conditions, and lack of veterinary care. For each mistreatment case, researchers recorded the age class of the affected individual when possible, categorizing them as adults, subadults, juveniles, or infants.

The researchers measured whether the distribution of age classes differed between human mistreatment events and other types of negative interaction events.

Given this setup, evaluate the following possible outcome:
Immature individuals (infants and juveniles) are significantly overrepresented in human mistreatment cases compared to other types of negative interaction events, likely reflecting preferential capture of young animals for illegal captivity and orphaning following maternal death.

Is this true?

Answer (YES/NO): YES